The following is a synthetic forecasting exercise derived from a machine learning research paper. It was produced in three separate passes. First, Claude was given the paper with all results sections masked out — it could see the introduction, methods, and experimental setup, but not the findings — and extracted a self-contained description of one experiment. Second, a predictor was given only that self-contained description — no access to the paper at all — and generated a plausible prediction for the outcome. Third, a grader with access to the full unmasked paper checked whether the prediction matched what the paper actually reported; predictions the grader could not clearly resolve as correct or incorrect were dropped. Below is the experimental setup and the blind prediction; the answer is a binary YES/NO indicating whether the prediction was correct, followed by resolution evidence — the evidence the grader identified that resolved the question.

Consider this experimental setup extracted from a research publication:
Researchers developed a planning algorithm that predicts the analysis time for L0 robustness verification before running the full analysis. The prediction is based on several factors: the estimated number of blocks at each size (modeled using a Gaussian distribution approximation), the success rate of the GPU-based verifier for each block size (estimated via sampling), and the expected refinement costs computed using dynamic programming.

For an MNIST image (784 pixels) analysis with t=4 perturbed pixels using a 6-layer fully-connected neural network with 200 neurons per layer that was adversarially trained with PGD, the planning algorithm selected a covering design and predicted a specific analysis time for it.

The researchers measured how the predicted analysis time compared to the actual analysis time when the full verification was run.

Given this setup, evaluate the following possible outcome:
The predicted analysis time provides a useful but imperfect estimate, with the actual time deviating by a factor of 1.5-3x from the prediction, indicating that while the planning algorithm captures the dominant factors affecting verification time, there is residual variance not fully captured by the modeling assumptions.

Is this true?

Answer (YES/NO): NO